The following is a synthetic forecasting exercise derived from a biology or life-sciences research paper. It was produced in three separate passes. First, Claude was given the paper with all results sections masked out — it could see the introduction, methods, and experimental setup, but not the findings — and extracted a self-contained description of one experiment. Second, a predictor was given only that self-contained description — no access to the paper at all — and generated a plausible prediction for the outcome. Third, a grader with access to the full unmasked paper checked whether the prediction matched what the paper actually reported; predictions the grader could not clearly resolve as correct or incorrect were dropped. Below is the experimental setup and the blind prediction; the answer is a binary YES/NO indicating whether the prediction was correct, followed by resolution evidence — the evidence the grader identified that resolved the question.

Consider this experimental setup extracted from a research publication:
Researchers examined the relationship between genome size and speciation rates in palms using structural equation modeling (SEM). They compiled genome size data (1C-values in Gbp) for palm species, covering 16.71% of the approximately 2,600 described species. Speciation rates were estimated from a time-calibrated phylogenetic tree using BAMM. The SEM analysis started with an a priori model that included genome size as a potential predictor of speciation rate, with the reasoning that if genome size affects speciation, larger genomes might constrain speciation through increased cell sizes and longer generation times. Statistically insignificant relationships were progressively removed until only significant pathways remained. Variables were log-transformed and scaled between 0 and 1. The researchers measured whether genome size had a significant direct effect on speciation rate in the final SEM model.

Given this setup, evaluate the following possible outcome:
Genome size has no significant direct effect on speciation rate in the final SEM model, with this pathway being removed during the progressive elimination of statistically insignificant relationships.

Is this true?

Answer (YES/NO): NO